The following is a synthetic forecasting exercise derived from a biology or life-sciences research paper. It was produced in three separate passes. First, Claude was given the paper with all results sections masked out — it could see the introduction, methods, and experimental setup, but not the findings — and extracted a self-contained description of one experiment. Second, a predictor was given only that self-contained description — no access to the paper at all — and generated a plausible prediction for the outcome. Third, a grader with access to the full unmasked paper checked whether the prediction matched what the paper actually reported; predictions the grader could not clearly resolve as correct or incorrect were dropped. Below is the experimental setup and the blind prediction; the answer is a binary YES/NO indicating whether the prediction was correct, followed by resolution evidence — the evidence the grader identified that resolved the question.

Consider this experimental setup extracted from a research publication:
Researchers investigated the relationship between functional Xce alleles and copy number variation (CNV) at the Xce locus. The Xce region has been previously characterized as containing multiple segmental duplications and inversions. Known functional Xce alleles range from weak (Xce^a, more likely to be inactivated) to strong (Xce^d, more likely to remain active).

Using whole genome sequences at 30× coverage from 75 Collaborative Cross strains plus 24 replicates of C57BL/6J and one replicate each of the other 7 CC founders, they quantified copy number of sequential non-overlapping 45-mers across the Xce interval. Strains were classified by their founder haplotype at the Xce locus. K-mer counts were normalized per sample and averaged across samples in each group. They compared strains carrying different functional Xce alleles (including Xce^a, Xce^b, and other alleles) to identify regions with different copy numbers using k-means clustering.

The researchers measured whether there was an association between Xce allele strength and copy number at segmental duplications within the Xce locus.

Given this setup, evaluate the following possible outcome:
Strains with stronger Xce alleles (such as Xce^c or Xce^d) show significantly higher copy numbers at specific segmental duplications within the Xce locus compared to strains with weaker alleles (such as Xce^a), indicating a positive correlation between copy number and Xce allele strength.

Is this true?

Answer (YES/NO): NO